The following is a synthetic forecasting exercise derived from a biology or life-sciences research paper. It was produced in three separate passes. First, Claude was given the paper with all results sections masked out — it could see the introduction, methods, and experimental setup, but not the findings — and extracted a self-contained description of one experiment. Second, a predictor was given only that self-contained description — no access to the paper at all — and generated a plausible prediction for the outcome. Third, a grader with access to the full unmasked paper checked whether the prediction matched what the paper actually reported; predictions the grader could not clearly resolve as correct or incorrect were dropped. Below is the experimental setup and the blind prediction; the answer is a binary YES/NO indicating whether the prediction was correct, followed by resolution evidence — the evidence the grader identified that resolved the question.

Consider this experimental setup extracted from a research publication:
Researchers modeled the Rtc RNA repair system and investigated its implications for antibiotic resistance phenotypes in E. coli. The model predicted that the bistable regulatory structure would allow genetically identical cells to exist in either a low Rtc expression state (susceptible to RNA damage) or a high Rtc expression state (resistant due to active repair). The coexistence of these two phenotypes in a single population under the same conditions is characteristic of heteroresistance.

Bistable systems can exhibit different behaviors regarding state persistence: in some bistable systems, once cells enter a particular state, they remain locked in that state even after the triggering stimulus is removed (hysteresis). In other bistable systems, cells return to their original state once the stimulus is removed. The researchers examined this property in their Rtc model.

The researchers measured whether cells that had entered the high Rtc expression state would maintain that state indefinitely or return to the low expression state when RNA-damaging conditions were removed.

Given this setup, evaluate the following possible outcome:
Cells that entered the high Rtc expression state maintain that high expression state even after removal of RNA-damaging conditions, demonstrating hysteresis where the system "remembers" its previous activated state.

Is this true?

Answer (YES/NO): NO